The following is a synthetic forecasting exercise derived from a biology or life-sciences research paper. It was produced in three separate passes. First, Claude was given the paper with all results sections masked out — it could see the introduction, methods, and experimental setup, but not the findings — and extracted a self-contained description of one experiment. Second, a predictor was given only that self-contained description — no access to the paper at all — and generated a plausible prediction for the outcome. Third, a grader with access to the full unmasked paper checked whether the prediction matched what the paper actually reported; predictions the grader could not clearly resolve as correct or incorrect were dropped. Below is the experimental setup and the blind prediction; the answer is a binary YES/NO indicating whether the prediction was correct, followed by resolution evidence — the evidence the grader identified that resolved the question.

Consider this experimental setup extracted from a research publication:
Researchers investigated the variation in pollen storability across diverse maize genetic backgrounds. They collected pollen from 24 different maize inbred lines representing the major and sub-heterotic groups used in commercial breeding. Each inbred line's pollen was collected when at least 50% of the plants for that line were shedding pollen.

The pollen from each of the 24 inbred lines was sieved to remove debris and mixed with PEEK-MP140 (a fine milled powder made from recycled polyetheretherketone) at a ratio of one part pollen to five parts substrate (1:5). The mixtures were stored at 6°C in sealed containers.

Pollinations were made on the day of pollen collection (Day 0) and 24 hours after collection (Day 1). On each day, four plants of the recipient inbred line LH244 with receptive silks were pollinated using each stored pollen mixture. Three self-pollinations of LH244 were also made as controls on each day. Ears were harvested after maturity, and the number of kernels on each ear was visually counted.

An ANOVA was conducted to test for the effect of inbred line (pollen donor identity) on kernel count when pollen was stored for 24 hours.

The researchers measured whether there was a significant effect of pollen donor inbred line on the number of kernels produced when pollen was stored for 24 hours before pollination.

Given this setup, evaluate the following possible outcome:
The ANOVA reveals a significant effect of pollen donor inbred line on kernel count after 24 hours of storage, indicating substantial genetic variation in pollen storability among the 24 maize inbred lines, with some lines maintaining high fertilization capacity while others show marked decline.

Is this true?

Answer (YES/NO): NO